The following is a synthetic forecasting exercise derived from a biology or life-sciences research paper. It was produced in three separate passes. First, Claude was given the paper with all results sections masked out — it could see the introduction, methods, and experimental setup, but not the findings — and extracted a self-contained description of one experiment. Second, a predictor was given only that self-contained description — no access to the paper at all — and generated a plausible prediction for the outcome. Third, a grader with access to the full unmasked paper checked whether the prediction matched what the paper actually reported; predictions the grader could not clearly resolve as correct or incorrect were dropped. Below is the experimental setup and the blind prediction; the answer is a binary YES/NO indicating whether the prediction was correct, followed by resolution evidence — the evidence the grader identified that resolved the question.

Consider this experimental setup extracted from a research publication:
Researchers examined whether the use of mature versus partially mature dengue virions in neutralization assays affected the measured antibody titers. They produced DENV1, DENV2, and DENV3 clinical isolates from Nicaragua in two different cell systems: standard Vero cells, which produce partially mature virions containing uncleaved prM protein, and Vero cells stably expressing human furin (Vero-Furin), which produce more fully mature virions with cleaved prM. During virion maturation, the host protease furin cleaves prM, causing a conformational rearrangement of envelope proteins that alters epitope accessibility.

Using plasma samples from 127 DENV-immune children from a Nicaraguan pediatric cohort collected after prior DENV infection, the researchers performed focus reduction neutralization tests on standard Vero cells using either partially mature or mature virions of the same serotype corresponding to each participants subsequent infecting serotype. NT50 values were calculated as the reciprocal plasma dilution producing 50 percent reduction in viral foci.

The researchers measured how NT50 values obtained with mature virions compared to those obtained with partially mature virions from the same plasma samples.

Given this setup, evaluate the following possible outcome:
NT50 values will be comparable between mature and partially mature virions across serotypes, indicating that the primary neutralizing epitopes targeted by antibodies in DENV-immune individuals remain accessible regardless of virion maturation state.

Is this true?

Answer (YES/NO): NO